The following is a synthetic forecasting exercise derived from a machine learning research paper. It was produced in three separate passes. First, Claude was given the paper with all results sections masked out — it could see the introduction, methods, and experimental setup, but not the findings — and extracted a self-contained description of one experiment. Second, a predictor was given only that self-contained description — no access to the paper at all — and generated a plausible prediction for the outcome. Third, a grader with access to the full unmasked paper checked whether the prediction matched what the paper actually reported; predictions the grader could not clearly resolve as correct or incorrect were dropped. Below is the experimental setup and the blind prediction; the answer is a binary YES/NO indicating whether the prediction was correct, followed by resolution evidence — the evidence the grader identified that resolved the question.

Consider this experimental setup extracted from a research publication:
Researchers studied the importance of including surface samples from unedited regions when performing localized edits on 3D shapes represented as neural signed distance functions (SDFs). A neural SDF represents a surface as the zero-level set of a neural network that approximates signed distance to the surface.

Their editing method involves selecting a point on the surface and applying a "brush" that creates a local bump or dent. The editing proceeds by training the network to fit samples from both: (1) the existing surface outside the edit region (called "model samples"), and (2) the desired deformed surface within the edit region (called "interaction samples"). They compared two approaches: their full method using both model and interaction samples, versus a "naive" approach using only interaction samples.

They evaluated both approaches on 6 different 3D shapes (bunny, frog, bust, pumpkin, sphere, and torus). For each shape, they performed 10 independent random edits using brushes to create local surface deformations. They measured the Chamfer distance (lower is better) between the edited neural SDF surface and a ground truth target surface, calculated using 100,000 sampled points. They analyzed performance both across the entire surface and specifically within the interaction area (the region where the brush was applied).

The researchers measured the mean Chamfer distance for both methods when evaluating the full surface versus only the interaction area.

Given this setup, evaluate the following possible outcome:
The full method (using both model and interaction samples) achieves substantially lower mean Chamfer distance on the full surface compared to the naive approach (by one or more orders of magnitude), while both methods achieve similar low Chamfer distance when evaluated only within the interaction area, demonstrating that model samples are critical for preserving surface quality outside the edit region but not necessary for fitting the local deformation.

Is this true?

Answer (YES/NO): NO